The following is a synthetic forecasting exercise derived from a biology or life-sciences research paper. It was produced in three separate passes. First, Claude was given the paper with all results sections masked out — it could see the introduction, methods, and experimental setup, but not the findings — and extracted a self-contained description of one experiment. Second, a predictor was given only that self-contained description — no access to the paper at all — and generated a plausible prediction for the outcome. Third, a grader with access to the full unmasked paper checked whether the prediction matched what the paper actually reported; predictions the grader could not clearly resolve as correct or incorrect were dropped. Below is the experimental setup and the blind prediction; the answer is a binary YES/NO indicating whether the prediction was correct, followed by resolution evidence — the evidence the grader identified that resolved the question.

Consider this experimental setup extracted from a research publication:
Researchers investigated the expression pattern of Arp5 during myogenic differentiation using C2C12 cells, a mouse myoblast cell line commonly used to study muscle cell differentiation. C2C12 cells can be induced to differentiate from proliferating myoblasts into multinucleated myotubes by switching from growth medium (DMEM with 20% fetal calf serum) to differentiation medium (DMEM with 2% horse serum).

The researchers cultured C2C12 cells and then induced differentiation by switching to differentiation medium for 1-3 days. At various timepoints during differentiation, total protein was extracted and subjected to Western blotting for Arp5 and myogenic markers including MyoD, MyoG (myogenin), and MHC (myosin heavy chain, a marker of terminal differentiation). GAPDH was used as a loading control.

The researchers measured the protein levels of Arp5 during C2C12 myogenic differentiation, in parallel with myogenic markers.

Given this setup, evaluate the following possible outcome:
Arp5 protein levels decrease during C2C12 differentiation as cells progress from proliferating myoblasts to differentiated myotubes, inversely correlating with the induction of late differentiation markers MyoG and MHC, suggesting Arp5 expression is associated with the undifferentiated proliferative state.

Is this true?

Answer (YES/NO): YES